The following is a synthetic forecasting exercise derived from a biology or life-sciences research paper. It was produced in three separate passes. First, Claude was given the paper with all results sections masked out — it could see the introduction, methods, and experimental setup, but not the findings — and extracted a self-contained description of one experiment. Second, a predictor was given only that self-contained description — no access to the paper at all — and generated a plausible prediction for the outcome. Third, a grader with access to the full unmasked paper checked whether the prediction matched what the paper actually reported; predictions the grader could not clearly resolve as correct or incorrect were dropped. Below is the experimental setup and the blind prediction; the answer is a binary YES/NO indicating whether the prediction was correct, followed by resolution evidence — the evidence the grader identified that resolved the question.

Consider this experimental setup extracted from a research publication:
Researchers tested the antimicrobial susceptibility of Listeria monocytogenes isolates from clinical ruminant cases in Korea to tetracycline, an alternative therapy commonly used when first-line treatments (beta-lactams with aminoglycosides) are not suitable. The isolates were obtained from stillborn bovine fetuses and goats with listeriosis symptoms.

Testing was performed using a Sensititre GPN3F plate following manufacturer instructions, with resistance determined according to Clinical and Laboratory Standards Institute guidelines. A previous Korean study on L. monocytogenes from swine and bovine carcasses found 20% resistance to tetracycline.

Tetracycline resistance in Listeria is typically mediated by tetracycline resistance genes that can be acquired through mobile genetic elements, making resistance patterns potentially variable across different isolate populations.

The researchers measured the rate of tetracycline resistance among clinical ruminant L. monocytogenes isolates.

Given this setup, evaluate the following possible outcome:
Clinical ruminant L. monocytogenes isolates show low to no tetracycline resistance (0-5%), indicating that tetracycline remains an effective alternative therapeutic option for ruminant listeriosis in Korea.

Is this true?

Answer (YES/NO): YES